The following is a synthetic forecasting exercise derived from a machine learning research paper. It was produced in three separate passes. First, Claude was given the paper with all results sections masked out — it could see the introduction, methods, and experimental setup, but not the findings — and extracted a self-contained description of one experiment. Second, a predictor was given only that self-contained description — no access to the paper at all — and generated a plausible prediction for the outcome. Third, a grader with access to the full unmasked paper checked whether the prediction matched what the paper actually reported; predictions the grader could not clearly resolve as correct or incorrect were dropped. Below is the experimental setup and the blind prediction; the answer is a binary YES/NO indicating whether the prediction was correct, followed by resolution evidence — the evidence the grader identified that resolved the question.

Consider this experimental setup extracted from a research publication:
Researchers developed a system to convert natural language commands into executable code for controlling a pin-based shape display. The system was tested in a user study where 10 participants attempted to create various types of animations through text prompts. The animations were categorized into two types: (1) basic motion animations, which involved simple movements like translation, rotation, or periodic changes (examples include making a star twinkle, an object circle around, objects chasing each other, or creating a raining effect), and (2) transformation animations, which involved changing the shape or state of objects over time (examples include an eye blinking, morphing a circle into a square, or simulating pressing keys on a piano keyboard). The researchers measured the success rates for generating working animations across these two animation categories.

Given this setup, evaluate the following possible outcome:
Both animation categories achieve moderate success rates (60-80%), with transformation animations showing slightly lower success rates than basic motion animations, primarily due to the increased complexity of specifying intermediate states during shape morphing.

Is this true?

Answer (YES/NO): NO